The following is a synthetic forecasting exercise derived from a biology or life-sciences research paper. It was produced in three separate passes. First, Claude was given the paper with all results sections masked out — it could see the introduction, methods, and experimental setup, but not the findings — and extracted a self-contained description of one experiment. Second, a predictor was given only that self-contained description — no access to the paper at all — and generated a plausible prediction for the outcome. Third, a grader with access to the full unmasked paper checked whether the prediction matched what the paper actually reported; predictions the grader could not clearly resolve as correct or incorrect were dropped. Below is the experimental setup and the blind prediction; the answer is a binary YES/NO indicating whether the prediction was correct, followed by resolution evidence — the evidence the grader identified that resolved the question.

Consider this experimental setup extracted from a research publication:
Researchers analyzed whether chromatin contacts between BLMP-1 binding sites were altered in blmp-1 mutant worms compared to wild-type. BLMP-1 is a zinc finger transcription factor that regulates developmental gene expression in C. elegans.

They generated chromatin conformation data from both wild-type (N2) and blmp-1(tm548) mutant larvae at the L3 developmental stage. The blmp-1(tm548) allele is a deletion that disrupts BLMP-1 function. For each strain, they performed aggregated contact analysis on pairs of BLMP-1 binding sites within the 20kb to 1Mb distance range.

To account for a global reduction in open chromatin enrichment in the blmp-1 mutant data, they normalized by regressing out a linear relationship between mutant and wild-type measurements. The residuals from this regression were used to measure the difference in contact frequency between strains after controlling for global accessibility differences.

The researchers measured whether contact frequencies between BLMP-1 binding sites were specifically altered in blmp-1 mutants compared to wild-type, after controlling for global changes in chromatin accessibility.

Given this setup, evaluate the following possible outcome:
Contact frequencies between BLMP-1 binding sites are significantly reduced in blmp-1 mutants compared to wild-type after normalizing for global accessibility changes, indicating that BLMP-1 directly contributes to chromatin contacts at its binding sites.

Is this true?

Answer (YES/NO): NO